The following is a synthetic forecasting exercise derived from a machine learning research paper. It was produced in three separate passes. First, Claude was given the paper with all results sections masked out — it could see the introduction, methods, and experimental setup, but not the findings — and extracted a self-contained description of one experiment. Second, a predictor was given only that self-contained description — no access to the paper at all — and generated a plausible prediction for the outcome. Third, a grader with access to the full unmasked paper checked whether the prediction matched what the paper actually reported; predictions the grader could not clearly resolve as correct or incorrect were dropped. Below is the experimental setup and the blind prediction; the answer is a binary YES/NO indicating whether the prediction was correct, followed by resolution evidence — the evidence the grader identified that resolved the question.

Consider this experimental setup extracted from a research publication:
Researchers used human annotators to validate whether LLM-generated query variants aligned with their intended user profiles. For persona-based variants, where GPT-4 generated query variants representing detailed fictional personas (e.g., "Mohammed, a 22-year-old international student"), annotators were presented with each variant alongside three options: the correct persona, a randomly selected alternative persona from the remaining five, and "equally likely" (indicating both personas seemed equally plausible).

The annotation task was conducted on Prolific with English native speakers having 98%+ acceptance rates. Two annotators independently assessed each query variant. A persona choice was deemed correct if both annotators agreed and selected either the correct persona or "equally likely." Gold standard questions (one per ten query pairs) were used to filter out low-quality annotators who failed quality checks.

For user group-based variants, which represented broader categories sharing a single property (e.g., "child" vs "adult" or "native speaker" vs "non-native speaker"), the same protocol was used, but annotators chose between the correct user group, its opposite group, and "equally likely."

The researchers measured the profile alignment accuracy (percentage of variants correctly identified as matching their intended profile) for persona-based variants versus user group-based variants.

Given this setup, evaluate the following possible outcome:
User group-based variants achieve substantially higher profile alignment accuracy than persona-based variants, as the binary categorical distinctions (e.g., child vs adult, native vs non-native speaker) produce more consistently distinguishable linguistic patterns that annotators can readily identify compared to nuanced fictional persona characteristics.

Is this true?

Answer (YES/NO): NO